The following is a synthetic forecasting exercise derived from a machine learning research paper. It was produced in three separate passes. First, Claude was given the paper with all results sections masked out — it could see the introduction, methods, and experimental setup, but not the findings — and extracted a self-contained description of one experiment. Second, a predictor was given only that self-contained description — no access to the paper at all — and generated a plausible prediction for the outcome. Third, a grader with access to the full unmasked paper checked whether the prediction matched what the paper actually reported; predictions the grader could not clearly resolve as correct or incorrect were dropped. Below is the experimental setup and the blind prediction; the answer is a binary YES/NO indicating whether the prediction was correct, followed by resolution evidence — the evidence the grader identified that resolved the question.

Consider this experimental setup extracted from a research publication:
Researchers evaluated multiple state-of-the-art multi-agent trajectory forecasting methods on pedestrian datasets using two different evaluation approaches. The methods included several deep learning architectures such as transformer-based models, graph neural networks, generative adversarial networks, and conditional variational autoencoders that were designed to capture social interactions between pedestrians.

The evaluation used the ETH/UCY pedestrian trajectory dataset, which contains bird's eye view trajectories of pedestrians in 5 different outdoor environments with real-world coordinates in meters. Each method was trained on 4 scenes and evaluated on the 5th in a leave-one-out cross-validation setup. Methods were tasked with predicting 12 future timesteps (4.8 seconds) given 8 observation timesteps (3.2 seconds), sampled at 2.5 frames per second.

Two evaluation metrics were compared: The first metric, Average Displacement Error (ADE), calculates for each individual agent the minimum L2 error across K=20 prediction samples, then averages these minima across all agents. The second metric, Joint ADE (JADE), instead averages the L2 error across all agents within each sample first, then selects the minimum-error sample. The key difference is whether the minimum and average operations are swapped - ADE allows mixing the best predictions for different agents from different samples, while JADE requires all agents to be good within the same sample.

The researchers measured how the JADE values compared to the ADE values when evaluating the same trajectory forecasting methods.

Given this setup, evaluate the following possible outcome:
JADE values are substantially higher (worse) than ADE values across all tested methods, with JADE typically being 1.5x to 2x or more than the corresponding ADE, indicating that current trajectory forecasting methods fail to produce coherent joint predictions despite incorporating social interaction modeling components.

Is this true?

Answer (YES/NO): YES